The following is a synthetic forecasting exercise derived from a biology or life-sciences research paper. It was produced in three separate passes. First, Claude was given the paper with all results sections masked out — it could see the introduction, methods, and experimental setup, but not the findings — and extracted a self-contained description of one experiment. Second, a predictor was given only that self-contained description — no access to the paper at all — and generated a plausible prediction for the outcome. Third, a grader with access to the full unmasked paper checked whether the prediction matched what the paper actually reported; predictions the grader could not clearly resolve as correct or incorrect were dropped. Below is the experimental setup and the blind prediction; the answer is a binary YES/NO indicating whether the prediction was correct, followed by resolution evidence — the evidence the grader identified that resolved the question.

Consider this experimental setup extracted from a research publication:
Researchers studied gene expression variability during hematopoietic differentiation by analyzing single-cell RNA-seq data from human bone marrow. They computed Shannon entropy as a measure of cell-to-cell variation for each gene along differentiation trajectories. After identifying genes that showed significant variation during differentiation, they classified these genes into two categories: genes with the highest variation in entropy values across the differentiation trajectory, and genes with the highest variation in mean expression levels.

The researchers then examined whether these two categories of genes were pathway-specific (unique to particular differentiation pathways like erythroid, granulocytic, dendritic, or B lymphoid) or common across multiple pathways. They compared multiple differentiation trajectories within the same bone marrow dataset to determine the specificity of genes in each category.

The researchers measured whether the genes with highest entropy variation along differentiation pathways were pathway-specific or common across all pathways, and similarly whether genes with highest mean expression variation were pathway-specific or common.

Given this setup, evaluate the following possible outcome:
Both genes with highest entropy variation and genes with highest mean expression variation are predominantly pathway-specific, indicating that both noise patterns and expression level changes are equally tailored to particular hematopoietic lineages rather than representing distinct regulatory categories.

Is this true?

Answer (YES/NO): NO